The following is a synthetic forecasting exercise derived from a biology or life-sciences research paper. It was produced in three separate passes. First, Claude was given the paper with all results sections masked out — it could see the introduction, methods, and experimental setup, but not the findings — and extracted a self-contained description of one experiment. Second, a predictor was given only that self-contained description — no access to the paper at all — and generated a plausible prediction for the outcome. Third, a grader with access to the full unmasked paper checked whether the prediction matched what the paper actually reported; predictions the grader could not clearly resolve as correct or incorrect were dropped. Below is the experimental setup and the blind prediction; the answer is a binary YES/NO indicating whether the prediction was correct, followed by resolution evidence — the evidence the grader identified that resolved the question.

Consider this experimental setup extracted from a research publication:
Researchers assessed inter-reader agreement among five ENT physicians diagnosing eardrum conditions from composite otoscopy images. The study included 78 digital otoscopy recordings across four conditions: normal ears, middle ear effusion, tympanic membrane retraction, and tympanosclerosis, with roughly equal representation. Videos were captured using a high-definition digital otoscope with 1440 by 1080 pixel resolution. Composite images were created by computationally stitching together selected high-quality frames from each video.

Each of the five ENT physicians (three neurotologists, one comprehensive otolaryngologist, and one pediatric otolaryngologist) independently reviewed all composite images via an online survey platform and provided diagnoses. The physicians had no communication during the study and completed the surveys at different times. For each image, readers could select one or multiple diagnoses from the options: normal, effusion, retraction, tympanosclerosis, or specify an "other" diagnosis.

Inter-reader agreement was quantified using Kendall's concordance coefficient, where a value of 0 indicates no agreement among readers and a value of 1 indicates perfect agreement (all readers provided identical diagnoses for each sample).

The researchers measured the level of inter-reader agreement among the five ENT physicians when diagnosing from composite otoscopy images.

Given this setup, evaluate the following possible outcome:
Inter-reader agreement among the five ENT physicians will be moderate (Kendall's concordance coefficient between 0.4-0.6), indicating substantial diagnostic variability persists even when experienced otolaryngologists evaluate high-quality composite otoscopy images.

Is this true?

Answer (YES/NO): NO